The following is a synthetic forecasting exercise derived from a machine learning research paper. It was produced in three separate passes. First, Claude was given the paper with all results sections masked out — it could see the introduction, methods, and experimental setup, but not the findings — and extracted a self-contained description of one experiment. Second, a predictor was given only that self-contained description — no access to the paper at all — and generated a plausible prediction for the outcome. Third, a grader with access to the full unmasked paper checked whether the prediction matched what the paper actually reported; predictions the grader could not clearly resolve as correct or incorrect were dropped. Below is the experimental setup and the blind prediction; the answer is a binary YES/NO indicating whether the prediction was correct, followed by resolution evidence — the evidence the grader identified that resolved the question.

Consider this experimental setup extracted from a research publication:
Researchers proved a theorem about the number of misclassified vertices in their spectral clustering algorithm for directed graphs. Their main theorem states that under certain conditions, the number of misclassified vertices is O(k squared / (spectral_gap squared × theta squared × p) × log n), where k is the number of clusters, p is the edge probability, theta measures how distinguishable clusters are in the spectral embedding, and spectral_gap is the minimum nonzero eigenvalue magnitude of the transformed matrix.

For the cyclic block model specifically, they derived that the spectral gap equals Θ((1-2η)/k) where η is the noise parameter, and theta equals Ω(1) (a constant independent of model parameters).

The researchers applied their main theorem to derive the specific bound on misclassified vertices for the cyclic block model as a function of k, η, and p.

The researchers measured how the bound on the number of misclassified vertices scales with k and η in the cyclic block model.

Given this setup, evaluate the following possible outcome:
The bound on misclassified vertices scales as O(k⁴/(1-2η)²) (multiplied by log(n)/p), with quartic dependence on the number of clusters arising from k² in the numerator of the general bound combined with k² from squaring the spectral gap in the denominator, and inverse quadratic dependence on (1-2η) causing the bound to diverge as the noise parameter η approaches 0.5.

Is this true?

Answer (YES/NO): YES